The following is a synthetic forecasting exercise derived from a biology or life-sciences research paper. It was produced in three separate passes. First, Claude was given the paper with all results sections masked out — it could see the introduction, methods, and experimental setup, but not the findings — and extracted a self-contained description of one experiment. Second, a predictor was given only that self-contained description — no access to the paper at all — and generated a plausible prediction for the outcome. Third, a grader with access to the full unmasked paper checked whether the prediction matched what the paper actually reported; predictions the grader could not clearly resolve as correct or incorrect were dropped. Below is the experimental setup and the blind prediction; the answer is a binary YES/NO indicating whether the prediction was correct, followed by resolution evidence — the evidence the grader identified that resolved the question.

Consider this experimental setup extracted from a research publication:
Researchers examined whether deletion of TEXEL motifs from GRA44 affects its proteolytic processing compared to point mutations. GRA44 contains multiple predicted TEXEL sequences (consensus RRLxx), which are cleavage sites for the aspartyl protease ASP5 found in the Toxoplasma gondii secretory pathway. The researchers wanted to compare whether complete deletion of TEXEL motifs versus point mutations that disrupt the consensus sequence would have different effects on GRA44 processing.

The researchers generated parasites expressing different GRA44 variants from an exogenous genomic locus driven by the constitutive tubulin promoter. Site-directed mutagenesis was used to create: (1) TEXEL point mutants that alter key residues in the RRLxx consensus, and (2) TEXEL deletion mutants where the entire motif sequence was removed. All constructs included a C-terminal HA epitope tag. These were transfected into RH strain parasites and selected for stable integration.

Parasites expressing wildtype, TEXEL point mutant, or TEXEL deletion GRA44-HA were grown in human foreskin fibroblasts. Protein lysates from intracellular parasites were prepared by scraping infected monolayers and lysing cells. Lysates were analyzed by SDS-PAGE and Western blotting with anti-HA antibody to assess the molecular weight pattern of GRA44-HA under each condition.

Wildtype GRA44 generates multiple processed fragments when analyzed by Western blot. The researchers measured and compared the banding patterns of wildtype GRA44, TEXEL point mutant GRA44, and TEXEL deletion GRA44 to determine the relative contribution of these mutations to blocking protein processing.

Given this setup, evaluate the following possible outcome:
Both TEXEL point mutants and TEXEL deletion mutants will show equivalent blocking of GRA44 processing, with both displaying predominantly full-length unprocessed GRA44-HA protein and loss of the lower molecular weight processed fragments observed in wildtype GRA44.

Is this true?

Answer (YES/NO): NO